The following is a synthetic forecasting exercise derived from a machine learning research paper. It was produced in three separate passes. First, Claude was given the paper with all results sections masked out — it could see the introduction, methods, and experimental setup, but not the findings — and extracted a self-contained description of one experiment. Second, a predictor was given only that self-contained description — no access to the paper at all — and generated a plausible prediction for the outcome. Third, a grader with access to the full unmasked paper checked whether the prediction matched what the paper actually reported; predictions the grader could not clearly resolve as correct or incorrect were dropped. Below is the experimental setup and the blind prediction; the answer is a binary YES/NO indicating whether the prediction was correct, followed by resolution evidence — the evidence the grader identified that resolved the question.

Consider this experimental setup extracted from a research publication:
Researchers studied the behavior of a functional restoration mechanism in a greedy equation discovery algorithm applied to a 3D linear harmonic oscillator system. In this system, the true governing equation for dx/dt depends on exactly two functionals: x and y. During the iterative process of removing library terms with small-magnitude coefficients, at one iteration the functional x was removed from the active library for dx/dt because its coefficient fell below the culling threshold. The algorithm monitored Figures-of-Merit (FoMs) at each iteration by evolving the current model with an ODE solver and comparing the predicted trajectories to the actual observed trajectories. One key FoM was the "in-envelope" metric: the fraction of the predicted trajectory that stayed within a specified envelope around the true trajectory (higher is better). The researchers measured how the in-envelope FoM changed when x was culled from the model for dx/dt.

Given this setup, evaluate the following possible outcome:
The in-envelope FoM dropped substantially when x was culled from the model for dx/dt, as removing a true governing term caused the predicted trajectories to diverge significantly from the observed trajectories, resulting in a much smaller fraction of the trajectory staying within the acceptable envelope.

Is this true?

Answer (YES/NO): YES